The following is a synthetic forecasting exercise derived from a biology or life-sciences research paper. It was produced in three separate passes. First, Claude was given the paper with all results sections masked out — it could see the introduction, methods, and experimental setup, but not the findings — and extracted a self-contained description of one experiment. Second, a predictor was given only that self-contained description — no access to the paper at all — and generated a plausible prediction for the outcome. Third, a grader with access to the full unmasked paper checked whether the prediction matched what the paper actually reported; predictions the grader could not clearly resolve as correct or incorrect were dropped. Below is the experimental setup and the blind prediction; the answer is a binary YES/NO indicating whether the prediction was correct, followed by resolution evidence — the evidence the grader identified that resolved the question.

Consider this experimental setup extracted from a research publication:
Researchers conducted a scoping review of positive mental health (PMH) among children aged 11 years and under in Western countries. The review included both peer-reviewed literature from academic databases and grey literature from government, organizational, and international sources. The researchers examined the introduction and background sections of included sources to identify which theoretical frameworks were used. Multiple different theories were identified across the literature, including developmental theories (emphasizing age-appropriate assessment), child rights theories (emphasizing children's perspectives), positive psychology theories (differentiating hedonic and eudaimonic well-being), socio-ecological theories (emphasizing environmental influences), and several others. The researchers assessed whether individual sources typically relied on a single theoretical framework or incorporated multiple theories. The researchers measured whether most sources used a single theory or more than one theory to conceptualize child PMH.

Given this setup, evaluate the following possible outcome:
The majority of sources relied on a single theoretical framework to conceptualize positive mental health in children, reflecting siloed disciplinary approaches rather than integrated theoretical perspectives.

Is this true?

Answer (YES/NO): NO